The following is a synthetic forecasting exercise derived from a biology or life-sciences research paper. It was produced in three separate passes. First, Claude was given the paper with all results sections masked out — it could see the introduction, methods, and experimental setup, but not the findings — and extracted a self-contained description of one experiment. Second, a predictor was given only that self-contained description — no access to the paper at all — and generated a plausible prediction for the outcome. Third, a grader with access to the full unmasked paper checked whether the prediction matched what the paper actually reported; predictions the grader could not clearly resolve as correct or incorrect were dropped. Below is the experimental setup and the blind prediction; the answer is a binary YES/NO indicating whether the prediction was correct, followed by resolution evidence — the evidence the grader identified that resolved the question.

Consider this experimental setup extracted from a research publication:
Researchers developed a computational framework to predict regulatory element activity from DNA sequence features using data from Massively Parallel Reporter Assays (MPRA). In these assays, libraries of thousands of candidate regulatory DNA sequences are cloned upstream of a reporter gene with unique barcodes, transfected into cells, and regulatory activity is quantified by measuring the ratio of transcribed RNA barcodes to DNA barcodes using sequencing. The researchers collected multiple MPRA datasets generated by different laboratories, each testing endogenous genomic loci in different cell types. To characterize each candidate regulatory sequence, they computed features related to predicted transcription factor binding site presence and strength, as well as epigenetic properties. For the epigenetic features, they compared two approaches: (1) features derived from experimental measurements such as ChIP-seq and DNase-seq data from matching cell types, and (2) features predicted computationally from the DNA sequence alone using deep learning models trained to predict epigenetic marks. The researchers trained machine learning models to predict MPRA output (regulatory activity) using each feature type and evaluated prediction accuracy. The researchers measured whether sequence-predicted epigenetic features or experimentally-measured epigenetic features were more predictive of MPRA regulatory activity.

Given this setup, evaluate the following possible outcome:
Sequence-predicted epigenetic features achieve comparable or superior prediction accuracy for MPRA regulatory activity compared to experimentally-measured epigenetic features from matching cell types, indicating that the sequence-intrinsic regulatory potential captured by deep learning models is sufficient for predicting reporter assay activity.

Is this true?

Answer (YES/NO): YES